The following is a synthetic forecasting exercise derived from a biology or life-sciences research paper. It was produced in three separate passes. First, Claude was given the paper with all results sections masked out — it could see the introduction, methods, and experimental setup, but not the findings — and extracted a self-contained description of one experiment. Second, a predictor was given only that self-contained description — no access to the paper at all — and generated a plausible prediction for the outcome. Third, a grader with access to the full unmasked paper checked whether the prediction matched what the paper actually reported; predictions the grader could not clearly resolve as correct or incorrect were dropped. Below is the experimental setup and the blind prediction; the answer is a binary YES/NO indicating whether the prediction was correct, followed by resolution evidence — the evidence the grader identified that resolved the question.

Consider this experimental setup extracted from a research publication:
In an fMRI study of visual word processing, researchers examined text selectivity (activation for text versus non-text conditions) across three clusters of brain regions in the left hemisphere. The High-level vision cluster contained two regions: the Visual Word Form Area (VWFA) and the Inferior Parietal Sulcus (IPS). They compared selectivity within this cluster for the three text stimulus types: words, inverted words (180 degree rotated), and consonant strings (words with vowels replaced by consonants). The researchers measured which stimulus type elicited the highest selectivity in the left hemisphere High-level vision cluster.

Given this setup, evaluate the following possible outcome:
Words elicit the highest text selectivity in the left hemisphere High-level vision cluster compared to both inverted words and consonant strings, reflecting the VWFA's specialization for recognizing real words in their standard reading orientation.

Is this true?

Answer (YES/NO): NO